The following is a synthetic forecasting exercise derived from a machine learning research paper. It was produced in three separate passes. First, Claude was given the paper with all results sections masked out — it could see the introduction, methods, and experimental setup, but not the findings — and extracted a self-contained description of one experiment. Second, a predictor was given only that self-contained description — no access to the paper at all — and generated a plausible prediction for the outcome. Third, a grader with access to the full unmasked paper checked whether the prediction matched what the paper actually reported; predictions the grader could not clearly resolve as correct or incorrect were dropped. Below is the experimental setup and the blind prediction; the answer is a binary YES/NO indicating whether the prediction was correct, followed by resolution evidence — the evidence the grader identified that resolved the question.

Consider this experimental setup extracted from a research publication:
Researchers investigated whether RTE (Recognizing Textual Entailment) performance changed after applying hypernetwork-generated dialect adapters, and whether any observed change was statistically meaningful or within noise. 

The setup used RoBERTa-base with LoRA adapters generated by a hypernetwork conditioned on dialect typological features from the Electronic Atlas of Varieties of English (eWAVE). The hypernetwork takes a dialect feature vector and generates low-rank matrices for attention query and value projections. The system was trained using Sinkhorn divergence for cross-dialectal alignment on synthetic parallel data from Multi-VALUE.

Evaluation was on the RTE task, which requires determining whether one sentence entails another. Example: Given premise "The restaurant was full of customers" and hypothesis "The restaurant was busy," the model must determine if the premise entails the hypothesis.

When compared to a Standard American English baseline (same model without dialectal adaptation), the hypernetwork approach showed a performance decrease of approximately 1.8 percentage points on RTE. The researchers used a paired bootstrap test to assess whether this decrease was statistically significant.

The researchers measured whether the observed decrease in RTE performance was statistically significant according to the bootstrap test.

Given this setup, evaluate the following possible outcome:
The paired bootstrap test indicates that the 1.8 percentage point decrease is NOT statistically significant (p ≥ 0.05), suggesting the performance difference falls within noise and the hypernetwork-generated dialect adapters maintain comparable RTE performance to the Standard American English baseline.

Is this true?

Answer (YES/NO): YES